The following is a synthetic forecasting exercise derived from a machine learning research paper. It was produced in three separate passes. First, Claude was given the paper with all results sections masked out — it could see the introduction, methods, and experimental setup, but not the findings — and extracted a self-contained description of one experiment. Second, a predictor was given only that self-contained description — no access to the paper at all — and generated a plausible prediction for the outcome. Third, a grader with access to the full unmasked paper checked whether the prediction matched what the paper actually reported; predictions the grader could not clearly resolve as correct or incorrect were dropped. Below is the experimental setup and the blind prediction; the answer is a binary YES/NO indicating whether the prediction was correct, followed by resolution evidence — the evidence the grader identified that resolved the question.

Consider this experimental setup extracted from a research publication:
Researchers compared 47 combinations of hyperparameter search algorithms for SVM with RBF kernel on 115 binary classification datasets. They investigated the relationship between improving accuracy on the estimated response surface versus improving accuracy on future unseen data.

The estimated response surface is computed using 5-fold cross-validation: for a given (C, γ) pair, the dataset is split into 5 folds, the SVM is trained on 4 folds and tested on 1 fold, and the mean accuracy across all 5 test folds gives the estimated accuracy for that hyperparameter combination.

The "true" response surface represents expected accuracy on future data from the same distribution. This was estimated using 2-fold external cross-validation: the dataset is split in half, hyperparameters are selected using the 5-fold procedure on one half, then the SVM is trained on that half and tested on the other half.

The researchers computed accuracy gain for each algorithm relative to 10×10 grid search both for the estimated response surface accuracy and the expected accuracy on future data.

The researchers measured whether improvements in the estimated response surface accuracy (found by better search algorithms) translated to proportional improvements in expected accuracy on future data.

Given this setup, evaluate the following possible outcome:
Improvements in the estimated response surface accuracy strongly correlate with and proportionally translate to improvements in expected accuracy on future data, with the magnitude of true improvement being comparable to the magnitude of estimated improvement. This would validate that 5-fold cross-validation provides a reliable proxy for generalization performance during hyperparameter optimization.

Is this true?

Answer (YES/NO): NO